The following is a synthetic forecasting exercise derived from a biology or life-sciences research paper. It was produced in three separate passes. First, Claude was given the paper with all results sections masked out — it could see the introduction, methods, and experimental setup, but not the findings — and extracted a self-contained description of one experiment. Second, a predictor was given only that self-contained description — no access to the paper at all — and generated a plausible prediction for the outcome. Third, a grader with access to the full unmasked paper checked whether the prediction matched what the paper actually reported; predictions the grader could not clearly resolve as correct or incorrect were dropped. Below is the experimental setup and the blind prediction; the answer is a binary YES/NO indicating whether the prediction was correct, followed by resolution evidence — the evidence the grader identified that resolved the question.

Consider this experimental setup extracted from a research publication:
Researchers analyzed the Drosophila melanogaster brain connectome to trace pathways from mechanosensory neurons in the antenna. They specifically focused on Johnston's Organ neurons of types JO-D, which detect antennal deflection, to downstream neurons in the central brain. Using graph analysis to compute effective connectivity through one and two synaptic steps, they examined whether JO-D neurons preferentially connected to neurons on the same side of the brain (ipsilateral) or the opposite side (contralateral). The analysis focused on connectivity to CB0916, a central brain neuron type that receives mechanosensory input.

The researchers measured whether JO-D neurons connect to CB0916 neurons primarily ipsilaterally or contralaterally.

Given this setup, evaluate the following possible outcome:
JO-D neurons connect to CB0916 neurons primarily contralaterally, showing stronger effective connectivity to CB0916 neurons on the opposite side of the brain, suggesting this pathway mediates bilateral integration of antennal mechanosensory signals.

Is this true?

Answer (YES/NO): YES